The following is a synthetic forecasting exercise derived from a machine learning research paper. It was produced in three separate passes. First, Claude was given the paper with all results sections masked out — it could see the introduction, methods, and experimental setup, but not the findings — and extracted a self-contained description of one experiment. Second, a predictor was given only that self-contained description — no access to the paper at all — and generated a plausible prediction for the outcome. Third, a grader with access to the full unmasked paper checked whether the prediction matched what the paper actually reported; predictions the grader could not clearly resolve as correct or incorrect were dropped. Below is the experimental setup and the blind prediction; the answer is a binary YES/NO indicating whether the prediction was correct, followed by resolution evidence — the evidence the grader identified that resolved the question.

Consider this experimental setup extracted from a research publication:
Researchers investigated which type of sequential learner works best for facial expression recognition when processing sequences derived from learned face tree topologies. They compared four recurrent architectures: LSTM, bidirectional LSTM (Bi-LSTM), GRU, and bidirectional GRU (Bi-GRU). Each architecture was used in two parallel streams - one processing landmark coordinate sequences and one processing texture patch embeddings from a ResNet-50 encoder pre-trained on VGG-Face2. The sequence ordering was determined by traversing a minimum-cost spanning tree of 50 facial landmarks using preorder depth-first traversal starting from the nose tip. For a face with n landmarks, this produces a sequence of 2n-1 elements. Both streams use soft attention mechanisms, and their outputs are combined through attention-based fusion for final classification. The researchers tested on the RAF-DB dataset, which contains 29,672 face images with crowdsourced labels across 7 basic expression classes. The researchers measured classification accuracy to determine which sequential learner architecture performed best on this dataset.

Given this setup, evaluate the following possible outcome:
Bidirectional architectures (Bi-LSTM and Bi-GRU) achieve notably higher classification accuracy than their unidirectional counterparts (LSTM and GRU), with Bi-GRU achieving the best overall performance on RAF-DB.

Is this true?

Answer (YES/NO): NO